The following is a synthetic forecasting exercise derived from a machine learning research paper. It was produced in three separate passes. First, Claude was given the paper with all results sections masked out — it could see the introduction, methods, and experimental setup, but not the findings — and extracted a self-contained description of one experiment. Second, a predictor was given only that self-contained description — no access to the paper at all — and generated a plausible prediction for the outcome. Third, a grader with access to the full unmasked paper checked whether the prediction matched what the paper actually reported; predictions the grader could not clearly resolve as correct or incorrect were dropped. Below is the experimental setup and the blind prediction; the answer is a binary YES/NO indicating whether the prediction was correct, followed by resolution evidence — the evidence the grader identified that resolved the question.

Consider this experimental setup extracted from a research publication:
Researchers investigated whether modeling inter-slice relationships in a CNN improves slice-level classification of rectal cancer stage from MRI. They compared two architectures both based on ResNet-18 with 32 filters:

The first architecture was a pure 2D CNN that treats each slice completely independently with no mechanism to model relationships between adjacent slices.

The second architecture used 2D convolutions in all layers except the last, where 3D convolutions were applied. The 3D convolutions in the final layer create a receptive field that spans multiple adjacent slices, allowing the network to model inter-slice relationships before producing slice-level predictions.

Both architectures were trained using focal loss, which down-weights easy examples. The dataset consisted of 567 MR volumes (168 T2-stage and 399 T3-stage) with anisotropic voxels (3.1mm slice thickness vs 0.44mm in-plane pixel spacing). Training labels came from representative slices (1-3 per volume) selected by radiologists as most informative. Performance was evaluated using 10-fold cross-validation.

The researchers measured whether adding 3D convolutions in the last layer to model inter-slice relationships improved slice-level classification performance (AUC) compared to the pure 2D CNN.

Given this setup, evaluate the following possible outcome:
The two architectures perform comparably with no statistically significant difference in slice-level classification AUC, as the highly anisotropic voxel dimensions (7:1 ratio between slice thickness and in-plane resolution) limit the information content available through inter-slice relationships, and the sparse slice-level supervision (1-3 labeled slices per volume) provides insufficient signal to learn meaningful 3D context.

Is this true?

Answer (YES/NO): NO